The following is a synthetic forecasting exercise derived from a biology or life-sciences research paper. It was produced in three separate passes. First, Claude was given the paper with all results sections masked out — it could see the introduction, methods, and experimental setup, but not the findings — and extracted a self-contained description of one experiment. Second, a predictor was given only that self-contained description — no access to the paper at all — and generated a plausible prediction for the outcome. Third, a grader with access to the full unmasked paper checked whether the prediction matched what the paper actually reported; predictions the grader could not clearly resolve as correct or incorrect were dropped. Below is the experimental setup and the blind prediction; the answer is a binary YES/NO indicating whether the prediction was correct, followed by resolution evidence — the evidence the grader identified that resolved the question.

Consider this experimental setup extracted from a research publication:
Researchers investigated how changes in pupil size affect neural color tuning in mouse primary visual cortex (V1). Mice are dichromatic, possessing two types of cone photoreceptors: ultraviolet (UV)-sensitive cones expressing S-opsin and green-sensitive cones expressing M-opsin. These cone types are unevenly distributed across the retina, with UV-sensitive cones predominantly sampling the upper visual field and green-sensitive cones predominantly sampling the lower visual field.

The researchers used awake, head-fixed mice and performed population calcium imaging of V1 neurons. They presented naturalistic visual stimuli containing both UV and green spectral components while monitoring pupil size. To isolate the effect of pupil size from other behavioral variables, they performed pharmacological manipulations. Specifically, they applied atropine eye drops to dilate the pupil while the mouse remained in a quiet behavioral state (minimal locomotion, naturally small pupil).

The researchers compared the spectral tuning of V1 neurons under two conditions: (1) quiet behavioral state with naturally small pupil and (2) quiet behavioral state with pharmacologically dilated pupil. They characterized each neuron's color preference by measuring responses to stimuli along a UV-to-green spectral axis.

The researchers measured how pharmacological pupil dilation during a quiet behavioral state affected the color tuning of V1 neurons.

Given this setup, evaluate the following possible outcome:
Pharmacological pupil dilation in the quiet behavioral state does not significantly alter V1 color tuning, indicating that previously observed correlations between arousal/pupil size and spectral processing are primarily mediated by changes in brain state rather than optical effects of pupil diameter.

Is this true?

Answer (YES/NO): NO